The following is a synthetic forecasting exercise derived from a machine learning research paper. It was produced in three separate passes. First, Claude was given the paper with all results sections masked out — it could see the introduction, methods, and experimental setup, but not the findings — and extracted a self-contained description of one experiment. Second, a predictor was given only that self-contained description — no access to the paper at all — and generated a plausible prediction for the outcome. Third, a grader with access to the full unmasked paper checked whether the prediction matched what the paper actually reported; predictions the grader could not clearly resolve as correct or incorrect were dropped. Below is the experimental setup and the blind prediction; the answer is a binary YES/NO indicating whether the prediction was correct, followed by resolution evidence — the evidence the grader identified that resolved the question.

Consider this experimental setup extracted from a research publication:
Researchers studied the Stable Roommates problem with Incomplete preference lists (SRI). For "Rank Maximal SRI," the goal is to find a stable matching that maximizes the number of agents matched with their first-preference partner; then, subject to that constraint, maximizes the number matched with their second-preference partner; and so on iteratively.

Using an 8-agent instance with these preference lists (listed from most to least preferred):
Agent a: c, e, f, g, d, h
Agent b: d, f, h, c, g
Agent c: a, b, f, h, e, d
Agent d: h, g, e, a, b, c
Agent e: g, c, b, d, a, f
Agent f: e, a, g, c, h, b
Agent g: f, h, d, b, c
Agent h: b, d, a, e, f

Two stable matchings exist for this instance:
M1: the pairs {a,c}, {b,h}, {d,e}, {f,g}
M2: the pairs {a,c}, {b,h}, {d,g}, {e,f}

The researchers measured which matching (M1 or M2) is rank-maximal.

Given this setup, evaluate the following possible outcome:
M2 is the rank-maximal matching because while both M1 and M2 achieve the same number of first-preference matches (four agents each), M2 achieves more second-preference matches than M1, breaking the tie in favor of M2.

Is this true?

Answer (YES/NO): YES